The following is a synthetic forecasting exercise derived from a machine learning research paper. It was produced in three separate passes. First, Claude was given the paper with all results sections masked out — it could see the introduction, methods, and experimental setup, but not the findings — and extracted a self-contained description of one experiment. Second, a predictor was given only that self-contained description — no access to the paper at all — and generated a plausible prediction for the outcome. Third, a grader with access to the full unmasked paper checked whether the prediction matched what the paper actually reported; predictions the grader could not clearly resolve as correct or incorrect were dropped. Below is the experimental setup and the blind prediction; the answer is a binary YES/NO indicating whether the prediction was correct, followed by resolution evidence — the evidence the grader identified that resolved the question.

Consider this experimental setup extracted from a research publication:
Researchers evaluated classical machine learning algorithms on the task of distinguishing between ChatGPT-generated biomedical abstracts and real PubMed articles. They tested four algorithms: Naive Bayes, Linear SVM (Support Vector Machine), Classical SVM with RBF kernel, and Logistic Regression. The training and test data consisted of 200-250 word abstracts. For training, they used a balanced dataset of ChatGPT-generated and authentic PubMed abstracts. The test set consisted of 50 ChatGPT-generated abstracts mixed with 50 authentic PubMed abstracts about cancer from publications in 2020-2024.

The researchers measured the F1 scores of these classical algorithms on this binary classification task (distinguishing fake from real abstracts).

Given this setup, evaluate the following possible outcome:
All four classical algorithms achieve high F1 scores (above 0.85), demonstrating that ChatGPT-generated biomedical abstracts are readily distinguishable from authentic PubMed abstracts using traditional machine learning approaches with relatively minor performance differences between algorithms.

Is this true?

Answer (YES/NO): NO